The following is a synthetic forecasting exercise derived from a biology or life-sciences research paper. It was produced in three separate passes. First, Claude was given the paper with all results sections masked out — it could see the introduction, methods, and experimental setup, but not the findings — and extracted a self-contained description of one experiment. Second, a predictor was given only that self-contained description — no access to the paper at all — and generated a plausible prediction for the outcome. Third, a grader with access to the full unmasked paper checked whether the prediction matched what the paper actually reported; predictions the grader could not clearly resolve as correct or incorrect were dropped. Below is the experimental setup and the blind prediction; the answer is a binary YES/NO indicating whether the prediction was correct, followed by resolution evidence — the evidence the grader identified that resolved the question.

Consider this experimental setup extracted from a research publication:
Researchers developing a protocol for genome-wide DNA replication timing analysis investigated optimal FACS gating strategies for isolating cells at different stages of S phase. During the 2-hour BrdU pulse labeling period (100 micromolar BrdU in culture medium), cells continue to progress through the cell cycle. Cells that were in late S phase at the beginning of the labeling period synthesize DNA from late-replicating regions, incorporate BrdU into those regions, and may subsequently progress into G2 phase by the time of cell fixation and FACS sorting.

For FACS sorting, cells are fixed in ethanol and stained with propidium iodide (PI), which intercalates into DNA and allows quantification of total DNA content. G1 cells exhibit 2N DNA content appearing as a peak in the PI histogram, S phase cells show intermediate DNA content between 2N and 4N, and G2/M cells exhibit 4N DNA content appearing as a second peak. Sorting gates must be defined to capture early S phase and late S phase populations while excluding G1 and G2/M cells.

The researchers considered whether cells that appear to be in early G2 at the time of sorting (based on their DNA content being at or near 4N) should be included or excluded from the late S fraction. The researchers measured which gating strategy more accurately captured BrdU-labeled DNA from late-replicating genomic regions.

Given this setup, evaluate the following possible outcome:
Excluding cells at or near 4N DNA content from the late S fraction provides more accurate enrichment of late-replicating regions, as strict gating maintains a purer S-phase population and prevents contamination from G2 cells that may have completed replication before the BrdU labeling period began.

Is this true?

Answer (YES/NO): NO